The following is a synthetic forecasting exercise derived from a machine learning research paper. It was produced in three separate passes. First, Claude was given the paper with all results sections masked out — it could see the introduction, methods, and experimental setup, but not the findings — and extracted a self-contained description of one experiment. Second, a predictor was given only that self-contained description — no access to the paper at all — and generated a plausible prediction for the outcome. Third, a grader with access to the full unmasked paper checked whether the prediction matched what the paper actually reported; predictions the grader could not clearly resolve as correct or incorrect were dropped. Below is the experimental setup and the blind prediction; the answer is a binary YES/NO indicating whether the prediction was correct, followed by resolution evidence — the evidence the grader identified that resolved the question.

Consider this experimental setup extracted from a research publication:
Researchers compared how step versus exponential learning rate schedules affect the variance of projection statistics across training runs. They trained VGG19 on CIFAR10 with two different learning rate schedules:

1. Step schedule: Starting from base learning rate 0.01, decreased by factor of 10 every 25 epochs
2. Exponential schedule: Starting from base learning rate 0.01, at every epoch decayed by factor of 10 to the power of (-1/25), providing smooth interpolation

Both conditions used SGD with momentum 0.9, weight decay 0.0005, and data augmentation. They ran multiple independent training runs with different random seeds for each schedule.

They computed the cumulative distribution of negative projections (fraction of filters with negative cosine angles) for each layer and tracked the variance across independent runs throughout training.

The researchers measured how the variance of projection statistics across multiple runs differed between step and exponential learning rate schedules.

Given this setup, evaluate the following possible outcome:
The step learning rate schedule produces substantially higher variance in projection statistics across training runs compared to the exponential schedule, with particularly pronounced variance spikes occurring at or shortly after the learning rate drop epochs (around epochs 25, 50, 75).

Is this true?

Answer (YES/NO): NO